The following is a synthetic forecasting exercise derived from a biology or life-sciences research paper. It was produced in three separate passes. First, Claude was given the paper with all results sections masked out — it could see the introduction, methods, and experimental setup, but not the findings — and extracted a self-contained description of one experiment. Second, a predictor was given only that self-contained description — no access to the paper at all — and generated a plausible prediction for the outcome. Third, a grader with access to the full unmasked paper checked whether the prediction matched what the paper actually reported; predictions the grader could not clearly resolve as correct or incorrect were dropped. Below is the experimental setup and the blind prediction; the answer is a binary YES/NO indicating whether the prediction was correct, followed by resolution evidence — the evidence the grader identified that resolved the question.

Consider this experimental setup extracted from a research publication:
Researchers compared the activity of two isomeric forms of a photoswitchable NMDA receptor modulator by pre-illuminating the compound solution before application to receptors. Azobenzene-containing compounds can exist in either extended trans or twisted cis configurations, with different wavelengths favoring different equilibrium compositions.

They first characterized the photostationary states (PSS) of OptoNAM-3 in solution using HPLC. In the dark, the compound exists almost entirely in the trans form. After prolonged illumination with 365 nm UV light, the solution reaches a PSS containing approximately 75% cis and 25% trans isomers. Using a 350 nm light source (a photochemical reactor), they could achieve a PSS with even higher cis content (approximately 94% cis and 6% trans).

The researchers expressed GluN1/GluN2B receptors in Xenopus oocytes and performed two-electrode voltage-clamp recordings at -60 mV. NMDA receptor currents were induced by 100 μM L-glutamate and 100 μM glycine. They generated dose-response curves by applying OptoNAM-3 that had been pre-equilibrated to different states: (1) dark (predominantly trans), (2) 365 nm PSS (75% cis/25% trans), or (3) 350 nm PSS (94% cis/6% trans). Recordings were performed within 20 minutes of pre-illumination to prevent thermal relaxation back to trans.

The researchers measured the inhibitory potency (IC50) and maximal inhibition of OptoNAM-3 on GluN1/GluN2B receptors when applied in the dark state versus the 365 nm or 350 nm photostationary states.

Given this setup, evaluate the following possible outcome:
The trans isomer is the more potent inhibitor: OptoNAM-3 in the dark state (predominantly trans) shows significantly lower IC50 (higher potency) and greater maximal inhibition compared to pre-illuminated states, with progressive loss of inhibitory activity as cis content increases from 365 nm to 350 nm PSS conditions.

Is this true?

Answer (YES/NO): YES